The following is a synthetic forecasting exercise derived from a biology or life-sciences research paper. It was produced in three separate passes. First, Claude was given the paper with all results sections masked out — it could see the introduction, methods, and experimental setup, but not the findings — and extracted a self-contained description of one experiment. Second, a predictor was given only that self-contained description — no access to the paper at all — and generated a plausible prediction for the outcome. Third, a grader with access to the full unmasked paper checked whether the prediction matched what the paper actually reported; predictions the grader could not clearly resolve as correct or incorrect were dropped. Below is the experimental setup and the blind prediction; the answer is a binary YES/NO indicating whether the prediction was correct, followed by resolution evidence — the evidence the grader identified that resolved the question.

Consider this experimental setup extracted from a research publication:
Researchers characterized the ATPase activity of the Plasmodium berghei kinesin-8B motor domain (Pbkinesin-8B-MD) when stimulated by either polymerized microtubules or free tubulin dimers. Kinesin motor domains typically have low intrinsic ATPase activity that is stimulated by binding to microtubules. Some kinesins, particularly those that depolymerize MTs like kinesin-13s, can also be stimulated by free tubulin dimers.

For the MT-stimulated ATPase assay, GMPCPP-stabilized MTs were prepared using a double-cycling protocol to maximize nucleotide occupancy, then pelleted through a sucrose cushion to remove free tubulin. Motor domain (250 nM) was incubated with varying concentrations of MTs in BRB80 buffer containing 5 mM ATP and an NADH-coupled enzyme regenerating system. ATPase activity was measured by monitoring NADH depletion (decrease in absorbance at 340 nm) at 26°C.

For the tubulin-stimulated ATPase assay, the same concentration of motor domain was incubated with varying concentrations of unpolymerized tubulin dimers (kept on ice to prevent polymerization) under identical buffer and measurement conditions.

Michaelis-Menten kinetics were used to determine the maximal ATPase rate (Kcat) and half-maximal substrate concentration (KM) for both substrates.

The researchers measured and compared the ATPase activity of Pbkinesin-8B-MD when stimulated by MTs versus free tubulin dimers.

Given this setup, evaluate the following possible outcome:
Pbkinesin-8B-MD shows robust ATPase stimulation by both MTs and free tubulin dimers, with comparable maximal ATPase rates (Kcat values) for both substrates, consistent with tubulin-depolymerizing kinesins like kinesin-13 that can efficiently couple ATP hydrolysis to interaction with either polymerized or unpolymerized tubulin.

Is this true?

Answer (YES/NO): NO